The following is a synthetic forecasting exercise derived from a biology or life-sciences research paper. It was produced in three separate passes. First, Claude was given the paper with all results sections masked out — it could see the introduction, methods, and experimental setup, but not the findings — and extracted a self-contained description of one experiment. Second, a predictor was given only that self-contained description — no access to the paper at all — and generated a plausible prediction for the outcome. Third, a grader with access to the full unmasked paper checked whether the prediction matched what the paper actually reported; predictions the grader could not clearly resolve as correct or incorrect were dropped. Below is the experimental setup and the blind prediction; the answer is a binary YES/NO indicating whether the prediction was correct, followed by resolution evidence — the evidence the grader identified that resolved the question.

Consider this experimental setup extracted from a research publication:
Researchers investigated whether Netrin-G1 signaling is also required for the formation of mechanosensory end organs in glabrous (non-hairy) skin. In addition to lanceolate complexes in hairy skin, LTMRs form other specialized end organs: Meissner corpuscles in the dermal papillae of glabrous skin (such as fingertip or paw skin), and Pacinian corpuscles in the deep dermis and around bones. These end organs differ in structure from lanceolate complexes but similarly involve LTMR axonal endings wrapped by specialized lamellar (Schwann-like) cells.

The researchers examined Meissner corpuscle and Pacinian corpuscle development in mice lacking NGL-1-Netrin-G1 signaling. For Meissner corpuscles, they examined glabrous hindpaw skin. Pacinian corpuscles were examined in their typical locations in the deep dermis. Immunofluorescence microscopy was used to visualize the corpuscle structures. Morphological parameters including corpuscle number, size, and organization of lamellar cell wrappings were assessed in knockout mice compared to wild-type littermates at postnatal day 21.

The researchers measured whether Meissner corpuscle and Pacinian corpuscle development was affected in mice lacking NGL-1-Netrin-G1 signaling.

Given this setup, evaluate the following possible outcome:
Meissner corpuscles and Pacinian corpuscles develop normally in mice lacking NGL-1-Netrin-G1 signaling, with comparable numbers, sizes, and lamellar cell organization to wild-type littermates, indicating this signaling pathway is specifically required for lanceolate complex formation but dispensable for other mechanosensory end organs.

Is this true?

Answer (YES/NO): NO